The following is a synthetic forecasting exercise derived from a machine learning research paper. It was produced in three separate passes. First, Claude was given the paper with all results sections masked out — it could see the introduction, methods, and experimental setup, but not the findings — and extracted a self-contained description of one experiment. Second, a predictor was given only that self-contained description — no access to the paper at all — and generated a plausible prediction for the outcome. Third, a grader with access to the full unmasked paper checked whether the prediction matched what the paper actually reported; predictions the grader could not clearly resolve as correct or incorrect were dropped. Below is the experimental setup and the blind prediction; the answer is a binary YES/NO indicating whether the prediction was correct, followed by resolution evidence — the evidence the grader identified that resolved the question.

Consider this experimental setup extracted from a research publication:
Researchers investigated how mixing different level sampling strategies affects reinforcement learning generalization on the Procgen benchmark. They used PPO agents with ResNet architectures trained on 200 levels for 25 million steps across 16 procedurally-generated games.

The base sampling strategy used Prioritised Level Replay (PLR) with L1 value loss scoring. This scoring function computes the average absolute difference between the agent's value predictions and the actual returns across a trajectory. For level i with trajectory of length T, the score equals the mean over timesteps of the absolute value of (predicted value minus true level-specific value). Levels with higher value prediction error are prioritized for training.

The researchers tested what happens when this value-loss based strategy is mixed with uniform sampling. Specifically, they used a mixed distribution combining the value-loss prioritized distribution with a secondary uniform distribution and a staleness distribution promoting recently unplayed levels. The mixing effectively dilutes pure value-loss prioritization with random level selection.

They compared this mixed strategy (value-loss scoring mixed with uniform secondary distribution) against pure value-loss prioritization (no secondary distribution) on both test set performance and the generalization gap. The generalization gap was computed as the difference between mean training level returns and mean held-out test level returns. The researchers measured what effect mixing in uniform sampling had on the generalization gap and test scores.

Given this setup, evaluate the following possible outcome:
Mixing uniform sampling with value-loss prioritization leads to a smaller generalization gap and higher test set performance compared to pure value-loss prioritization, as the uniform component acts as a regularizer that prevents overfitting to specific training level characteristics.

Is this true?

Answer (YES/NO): NO